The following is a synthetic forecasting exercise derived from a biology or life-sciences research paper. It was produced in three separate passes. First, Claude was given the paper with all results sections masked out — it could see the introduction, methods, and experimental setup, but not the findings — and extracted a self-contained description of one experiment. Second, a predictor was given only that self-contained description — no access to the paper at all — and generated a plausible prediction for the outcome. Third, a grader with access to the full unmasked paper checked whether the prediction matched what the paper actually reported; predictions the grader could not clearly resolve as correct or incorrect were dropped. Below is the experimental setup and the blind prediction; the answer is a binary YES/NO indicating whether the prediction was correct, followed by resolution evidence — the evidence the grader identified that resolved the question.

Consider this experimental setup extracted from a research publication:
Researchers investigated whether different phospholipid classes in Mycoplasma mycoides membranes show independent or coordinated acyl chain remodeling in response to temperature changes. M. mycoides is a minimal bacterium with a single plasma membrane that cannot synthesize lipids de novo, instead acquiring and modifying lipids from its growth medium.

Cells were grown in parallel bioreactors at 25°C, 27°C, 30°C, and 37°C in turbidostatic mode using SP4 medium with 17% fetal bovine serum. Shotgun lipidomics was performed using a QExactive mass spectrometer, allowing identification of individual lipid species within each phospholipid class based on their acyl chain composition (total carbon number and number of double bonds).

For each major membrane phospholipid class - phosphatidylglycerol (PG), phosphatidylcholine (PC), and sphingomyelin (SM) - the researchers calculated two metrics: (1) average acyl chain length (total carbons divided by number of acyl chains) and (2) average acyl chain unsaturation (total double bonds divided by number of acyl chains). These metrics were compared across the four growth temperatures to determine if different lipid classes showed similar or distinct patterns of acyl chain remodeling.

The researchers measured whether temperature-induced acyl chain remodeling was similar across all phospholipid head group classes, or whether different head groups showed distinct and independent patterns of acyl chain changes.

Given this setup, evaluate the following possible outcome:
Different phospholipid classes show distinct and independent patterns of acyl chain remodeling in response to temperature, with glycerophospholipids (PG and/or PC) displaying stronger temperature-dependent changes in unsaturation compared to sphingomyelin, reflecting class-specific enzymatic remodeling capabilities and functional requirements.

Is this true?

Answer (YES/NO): NO